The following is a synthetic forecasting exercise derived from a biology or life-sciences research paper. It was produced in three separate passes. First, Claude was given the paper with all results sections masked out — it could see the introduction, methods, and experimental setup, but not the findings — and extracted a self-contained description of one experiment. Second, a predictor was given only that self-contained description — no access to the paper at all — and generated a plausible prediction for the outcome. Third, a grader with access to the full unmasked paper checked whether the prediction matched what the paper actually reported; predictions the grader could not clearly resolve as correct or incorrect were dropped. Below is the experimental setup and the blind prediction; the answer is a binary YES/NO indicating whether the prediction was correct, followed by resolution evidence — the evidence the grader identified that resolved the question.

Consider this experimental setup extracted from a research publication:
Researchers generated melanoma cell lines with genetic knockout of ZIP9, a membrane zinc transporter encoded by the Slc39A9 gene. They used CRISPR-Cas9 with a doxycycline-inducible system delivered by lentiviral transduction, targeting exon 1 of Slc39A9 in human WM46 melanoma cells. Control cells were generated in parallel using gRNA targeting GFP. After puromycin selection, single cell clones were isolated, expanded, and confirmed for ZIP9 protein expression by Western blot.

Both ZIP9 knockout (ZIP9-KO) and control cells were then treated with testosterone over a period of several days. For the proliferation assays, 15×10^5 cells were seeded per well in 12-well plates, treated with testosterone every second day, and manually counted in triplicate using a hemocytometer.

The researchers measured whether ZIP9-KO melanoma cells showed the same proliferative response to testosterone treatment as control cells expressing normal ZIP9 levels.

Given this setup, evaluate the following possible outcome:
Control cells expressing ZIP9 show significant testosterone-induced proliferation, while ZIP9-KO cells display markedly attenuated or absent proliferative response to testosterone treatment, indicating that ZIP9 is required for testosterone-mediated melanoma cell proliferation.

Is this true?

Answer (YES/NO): YES